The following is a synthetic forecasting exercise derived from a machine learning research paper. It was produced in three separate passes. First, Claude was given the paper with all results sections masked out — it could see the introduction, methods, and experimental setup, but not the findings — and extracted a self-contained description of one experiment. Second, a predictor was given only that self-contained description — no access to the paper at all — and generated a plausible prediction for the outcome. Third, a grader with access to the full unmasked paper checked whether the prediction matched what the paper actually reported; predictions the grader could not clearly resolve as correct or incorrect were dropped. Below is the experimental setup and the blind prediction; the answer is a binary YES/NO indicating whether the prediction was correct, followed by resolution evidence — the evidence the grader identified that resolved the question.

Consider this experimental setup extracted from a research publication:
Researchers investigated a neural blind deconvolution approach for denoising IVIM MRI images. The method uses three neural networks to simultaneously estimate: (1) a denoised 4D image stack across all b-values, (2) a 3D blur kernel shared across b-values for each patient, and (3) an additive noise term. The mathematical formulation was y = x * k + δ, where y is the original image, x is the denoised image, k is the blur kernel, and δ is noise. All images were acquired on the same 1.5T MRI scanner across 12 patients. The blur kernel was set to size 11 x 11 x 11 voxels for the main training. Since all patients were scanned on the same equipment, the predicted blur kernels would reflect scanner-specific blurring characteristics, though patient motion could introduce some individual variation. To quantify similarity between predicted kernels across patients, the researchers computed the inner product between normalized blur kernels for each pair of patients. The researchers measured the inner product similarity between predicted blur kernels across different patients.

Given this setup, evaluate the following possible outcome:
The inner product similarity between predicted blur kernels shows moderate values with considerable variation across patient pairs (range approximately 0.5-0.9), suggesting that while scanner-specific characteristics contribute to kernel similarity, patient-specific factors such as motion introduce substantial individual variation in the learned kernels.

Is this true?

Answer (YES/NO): NO